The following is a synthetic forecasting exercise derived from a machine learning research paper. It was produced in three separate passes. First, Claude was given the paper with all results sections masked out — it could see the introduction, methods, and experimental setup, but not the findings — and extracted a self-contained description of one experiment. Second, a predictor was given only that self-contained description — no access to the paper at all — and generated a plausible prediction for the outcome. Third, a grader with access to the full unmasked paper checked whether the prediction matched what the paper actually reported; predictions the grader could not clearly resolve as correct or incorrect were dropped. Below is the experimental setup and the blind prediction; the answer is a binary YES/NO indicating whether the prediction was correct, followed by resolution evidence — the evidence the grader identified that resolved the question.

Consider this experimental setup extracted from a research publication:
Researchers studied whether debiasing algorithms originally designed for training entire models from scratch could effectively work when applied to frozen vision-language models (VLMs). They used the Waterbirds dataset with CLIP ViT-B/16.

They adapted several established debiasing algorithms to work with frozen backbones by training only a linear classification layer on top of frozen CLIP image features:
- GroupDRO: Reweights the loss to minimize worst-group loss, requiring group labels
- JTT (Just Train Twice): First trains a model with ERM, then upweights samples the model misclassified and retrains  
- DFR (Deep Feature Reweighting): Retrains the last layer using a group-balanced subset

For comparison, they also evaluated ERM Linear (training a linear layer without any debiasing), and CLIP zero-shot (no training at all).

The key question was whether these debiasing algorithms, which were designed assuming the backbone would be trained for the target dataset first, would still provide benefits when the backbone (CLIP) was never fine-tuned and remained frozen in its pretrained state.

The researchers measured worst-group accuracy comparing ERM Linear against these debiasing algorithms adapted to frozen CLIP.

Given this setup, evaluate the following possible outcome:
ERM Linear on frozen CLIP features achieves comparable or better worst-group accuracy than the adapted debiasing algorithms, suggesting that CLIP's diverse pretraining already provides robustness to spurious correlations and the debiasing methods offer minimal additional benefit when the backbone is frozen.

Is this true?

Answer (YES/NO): NO